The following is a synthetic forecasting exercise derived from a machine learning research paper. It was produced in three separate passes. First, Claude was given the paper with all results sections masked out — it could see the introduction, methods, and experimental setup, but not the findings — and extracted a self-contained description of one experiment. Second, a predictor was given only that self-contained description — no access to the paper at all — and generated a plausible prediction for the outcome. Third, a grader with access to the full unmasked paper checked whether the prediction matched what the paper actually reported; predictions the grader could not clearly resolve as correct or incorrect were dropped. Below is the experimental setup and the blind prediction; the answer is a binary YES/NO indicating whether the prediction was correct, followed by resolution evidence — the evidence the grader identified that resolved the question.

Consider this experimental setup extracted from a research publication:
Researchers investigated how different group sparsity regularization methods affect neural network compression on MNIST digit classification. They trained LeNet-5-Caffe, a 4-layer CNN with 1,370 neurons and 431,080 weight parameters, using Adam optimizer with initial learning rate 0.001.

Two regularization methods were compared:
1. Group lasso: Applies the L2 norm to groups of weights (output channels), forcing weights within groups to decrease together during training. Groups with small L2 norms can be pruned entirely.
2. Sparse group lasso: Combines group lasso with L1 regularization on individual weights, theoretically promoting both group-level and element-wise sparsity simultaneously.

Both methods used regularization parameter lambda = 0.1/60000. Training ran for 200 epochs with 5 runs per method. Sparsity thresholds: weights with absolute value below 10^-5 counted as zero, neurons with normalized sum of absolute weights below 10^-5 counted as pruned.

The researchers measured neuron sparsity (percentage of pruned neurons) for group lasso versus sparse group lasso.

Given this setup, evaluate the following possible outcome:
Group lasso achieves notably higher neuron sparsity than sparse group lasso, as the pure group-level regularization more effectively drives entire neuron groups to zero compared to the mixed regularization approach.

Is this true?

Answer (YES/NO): NO